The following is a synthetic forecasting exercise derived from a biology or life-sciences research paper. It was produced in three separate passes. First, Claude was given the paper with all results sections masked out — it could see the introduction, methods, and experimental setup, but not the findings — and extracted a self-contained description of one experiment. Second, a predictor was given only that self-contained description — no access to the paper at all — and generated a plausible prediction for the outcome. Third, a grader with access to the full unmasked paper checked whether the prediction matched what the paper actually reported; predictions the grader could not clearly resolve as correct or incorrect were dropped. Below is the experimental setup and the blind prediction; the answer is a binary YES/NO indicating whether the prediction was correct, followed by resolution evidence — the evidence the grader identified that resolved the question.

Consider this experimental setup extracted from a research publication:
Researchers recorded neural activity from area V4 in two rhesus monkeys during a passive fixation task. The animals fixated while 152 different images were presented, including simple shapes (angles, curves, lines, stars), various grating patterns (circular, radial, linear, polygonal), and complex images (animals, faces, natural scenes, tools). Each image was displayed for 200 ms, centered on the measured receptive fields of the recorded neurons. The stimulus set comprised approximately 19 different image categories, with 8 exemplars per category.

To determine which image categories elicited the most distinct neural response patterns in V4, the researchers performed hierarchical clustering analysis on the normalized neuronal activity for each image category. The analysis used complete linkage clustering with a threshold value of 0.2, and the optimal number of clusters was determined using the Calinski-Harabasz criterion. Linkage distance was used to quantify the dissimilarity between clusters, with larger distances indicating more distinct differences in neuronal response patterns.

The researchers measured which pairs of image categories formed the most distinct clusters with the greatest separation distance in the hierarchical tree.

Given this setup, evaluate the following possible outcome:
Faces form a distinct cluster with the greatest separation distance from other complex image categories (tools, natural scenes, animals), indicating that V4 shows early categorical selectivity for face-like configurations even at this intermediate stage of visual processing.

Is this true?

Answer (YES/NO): NO